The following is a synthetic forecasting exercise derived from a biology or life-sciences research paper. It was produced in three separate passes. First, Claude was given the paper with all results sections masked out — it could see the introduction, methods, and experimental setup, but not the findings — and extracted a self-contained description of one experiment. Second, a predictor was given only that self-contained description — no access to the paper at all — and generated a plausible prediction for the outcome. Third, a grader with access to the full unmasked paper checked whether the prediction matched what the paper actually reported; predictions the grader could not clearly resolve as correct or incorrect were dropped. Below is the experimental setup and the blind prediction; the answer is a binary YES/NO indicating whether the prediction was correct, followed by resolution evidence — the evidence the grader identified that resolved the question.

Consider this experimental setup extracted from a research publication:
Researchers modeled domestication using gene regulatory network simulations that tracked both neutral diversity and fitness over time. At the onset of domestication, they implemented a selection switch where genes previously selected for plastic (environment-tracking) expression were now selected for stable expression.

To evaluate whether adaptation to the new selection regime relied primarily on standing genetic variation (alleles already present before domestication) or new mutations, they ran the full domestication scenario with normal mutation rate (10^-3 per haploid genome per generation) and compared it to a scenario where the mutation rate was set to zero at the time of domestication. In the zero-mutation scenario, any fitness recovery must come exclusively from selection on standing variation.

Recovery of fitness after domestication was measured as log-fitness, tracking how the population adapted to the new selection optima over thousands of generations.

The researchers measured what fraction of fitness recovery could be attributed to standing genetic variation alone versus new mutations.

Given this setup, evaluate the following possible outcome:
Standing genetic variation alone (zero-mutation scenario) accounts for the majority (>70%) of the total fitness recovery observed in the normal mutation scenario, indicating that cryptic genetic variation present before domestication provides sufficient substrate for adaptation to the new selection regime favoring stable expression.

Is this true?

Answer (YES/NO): NO